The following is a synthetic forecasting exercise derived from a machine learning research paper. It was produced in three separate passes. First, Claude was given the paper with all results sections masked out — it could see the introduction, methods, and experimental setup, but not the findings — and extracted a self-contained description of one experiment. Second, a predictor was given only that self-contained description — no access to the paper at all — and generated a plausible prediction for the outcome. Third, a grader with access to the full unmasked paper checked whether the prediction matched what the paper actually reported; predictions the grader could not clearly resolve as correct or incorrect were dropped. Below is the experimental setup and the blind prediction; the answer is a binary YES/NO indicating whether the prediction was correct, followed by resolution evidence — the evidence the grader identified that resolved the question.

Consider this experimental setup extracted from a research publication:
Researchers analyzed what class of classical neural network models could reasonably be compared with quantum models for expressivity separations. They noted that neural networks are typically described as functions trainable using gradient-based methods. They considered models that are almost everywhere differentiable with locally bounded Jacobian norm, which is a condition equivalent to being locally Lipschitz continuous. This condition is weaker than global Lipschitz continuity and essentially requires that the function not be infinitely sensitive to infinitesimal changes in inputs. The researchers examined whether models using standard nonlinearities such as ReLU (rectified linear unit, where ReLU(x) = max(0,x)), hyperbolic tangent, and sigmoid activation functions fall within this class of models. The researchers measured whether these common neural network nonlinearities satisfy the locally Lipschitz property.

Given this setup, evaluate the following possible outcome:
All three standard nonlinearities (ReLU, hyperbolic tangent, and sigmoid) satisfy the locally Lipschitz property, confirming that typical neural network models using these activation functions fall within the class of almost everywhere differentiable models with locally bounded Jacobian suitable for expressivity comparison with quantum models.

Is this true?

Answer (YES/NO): YES